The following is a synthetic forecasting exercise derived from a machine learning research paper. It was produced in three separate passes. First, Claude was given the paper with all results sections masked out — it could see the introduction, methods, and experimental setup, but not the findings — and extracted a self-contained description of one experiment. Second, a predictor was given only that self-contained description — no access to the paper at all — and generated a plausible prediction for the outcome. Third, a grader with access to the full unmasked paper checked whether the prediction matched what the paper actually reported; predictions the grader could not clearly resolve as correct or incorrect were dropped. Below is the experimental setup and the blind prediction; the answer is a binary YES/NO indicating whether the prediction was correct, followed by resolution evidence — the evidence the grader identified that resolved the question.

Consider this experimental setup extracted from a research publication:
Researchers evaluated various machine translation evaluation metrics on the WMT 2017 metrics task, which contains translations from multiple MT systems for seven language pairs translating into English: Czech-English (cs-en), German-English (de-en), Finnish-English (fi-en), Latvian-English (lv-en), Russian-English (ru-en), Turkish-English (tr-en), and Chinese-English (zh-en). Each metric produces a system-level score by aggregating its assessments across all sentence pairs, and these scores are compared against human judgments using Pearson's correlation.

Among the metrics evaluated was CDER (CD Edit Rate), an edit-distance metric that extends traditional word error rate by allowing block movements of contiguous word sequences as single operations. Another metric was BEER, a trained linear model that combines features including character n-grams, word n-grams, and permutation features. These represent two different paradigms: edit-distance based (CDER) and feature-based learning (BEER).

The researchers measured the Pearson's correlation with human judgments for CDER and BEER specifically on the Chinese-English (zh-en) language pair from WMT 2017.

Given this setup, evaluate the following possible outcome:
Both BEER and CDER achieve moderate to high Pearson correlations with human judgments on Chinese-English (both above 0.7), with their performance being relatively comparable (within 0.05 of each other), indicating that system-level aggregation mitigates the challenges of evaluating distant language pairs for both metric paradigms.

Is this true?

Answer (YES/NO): YES